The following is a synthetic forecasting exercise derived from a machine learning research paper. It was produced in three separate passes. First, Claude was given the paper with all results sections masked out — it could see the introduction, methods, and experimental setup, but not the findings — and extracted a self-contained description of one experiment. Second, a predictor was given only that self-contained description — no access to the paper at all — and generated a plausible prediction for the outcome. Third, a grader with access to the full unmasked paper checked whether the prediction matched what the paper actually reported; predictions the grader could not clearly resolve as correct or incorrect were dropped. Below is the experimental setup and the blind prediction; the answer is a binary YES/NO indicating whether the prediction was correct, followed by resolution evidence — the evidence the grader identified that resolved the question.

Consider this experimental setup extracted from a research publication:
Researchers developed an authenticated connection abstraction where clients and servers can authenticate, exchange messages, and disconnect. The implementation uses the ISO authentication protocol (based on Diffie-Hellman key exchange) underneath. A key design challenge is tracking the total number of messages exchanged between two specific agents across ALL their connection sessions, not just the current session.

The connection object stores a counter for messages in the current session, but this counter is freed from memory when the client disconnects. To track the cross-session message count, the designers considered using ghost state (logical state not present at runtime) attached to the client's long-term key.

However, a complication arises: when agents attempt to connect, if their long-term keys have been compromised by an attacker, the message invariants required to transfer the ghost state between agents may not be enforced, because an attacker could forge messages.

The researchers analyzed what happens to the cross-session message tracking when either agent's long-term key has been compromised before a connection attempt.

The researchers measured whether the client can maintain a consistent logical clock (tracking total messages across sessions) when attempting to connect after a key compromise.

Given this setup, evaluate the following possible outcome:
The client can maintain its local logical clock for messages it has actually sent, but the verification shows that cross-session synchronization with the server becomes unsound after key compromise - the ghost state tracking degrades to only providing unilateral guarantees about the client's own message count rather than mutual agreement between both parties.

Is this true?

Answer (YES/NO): NO